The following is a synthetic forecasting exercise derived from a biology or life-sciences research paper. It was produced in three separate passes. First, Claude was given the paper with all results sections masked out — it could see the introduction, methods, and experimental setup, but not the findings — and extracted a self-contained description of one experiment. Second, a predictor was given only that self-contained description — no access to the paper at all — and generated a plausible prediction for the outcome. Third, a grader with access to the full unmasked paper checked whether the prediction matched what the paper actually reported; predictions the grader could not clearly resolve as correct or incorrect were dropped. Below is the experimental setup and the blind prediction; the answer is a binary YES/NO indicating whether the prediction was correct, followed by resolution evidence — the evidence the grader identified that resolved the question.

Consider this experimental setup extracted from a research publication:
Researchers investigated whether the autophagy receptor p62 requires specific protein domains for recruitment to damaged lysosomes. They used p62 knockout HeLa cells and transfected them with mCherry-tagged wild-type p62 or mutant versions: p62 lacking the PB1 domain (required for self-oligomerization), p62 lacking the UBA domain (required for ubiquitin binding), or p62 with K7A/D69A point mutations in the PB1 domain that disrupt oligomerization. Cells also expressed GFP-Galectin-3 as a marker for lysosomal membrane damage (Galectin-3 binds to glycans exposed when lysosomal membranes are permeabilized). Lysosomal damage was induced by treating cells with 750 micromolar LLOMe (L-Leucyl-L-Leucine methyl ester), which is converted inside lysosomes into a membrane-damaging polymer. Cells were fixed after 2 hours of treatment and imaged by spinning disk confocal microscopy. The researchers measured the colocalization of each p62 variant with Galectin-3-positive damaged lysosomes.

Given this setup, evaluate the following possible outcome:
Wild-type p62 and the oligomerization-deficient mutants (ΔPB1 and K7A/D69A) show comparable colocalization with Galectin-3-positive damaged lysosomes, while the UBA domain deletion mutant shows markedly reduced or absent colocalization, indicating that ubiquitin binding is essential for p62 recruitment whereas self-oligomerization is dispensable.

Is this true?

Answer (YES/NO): NO